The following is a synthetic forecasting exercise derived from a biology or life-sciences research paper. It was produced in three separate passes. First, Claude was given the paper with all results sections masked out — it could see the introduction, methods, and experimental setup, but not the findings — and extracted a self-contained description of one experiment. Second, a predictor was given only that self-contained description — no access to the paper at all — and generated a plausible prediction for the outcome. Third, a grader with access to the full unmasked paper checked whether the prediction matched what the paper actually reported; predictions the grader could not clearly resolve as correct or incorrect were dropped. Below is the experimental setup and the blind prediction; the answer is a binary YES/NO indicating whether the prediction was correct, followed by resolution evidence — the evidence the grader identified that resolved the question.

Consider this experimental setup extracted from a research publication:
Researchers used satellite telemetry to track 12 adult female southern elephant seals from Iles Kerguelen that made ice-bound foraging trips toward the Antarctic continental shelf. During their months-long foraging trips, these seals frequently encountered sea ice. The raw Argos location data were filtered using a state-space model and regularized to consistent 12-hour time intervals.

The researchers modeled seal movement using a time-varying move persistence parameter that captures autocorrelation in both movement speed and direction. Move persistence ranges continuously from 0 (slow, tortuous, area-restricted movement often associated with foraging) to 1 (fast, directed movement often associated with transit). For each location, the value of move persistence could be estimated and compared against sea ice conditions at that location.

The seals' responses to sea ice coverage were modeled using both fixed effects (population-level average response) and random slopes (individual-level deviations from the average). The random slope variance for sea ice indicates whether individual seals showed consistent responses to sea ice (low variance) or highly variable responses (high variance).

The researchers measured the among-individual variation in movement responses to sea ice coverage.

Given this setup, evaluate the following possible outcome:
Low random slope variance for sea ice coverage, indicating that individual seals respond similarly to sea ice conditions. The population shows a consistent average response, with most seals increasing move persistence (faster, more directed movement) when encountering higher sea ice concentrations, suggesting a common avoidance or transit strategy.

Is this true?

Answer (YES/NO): NO